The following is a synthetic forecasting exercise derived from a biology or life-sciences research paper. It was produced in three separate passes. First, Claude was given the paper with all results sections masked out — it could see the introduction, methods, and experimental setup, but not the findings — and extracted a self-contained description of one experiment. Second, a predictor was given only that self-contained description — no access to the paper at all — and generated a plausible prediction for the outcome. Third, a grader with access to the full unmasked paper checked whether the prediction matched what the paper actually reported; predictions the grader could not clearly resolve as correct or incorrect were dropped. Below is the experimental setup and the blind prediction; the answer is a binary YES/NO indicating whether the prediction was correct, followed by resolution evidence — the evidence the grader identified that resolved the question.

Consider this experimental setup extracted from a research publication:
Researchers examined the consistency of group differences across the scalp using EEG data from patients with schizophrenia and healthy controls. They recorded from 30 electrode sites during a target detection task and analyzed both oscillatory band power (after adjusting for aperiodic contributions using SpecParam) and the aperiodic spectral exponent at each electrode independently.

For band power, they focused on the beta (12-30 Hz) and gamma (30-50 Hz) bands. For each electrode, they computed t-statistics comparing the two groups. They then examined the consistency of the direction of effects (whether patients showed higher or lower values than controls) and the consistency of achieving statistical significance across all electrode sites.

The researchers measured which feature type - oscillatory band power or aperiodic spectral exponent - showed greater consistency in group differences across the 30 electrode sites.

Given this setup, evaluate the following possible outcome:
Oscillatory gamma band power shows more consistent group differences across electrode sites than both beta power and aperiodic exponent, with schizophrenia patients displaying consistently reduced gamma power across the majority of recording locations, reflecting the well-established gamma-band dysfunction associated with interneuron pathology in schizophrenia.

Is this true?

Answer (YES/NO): NO